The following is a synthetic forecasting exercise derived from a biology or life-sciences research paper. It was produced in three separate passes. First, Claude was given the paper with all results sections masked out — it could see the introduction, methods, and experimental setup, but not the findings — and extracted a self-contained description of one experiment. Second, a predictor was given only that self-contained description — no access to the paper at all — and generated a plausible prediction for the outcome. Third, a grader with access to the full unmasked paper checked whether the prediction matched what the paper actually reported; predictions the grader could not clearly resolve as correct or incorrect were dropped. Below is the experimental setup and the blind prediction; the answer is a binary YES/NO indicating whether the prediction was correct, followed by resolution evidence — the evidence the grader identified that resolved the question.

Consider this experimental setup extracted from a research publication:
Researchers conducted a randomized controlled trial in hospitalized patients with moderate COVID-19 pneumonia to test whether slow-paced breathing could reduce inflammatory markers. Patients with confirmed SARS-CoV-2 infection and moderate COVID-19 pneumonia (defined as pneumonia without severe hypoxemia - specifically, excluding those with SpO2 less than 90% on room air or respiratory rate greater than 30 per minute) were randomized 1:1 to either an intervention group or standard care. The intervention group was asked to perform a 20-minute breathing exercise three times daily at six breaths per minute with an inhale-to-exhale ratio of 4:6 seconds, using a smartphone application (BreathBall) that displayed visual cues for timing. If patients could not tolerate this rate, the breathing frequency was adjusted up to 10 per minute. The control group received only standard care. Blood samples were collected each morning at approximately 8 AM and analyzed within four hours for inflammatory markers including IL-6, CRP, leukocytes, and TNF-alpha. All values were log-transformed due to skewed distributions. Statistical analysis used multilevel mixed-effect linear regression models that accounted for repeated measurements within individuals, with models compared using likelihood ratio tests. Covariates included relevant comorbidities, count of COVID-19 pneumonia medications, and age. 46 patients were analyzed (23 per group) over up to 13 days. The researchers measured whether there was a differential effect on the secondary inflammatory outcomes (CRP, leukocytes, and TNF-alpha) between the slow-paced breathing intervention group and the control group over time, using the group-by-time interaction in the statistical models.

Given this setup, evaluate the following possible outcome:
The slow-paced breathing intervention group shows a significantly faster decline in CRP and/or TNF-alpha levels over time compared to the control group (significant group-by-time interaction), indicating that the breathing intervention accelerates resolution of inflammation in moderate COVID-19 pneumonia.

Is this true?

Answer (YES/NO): NO